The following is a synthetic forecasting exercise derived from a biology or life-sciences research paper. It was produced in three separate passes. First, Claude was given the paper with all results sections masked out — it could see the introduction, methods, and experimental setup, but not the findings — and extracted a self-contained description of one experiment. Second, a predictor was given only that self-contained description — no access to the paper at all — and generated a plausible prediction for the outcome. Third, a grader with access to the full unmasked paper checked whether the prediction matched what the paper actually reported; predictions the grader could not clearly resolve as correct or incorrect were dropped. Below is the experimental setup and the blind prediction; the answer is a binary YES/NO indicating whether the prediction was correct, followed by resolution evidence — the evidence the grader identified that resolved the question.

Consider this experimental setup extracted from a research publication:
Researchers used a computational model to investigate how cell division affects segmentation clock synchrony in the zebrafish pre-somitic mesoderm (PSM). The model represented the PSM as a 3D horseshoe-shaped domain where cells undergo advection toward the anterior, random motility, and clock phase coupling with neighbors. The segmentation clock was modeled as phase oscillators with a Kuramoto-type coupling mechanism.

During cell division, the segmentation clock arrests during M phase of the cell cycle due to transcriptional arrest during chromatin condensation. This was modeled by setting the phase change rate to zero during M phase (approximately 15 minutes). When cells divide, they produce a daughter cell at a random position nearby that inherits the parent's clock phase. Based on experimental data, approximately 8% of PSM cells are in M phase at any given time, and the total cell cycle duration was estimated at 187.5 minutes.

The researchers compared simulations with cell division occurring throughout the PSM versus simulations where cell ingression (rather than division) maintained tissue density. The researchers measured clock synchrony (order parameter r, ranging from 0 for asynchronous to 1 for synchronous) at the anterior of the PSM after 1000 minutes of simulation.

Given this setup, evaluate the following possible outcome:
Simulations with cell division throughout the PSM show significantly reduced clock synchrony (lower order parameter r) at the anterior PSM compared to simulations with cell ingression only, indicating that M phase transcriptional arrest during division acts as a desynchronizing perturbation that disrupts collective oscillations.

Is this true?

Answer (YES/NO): YES